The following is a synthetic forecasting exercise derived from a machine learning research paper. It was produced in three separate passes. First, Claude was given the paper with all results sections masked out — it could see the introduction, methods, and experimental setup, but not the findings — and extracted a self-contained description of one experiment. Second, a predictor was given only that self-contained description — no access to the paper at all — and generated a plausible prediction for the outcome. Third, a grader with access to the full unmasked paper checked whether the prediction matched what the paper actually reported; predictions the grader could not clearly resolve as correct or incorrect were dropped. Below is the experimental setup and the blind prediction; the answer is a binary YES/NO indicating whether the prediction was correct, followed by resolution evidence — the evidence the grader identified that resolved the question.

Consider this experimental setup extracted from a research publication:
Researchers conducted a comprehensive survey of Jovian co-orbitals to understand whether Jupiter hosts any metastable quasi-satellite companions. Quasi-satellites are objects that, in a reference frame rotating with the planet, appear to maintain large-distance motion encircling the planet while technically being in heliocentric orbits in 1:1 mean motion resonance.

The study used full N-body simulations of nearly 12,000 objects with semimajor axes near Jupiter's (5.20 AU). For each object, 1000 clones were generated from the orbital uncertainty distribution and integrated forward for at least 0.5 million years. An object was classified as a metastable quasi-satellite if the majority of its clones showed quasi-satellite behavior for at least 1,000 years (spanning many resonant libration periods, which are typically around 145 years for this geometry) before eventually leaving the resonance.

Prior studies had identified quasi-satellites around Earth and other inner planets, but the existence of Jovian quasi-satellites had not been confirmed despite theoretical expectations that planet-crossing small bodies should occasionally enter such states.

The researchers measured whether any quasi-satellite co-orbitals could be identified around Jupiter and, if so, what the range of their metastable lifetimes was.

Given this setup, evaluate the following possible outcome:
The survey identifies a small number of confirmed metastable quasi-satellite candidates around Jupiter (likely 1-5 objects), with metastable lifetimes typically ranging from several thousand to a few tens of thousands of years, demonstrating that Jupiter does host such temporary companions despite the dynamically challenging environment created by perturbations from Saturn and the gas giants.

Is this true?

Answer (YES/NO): NO